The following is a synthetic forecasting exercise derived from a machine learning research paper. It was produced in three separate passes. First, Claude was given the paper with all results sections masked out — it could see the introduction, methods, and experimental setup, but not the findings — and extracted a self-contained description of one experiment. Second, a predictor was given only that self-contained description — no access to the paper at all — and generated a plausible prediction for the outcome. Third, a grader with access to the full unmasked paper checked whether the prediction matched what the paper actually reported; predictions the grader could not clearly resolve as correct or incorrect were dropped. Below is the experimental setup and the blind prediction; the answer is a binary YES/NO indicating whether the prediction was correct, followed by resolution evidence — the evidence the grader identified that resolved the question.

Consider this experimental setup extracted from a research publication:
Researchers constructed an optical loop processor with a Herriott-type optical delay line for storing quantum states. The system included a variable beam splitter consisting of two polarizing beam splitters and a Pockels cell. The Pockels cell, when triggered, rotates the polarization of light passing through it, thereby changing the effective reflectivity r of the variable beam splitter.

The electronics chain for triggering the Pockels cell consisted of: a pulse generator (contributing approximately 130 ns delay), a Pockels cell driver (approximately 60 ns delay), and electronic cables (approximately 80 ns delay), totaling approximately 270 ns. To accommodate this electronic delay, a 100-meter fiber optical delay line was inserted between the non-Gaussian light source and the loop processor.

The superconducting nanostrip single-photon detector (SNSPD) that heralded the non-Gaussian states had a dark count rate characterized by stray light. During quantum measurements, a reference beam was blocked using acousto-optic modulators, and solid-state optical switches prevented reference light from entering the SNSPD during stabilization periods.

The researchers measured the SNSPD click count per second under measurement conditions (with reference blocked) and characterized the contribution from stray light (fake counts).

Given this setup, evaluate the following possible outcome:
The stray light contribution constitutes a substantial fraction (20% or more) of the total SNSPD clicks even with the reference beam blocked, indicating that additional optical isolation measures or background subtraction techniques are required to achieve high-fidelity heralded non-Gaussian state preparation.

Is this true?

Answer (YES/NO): NO